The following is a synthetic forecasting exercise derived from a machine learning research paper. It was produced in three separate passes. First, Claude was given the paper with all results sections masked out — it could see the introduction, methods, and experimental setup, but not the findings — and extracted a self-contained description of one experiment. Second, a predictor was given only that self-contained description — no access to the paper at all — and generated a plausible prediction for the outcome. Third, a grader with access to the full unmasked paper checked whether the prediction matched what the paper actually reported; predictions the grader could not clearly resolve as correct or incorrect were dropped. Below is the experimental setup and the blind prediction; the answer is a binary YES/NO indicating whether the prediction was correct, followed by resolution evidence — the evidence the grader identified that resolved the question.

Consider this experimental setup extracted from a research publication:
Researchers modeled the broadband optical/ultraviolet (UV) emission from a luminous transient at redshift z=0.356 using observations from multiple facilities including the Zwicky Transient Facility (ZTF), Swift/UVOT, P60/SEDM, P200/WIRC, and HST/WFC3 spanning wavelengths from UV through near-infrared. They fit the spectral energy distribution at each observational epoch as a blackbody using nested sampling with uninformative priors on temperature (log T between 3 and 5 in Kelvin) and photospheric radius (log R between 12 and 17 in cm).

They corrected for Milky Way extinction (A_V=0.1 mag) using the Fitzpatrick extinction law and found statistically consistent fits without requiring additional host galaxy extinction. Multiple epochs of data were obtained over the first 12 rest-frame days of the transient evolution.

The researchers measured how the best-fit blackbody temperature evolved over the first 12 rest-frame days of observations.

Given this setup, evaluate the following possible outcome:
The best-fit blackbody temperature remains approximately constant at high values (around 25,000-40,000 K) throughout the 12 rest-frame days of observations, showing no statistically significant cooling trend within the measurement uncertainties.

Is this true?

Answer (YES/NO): NO